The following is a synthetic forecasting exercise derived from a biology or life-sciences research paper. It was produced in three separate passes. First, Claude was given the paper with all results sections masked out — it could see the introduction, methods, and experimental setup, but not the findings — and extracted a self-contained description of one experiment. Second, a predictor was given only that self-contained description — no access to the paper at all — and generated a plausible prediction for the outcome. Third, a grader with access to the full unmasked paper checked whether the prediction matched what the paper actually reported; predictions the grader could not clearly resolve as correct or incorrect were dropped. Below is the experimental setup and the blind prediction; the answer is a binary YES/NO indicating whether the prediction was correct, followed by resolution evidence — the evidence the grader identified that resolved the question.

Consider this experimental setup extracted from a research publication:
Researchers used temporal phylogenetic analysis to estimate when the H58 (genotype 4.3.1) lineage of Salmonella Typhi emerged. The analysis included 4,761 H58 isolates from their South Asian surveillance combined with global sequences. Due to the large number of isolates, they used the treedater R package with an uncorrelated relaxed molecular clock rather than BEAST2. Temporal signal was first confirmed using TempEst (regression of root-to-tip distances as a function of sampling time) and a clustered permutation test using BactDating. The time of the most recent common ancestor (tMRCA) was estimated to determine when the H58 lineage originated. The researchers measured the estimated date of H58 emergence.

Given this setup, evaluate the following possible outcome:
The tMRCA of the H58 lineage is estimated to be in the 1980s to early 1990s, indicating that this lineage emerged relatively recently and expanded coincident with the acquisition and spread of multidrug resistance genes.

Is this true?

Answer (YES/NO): YES